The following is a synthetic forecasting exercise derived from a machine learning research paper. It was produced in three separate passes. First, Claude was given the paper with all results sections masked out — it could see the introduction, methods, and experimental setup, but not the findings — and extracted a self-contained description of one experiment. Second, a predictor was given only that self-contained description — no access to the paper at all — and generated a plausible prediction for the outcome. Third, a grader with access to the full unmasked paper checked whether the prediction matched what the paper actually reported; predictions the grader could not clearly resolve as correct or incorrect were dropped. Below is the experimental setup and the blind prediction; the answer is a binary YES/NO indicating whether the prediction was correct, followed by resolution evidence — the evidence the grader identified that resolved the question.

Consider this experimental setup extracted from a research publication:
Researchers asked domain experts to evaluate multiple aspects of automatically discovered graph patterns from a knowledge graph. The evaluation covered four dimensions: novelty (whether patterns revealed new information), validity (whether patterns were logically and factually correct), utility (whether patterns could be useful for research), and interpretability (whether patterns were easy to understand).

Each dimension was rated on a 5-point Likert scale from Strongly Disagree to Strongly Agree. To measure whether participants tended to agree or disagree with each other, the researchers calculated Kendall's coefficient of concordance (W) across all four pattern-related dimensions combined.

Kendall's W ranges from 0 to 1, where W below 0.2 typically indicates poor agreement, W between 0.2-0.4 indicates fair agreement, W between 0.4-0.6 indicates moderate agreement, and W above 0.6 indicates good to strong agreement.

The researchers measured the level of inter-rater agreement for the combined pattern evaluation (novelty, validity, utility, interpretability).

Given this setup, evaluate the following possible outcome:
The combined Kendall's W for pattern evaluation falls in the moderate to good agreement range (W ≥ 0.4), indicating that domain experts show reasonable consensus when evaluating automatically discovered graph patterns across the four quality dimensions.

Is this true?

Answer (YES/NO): NO